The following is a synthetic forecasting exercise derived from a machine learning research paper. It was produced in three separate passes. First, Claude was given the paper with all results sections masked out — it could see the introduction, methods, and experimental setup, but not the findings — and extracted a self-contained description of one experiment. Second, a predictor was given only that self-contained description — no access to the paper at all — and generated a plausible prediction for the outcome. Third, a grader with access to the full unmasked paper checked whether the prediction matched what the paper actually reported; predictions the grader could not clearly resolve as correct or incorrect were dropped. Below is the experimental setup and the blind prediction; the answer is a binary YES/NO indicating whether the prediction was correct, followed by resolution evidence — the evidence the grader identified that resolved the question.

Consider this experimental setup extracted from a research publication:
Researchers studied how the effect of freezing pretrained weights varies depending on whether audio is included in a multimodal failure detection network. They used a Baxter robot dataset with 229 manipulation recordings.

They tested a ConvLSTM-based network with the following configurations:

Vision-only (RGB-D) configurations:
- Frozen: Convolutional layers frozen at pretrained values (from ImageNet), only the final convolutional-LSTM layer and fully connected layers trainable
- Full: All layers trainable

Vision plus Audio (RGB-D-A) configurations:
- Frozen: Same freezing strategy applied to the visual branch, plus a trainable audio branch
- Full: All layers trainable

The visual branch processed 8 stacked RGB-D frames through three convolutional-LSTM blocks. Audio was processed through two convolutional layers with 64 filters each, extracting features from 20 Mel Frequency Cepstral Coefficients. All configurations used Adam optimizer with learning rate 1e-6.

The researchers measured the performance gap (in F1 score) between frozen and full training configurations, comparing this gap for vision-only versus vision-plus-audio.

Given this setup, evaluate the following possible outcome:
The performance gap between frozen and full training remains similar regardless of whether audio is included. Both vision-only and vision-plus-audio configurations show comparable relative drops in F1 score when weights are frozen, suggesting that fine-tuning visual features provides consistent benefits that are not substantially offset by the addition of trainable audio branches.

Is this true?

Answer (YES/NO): YES